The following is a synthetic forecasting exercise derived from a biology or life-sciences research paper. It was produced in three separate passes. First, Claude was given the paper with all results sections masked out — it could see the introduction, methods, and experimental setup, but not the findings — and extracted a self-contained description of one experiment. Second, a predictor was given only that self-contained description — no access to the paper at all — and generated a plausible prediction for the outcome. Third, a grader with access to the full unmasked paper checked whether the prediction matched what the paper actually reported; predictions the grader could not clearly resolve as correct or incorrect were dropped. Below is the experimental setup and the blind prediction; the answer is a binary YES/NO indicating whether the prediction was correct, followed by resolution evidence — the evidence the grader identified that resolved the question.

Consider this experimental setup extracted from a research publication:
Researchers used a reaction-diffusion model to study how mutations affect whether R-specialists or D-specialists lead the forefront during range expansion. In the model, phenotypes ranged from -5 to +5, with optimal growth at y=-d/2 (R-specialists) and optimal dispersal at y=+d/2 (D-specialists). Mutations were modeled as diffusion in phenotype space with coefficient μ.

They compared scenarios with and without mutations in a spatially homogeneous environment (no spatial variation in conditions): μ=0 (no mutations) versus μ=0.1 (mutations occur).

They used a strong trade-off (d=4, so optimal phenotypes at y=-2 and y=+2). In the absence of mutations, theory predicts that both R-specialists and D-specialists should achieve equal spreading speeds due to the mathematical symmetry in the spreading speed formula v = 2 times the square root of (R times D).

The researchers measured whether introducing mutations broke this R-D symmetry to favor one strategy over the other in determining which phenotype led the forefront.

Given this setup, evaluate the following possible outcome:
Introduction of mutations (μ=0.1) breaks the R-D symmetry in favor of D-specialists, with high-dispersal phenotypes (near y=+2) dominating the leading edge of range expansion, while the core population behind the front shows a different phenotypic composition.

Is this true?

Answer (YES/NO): NO